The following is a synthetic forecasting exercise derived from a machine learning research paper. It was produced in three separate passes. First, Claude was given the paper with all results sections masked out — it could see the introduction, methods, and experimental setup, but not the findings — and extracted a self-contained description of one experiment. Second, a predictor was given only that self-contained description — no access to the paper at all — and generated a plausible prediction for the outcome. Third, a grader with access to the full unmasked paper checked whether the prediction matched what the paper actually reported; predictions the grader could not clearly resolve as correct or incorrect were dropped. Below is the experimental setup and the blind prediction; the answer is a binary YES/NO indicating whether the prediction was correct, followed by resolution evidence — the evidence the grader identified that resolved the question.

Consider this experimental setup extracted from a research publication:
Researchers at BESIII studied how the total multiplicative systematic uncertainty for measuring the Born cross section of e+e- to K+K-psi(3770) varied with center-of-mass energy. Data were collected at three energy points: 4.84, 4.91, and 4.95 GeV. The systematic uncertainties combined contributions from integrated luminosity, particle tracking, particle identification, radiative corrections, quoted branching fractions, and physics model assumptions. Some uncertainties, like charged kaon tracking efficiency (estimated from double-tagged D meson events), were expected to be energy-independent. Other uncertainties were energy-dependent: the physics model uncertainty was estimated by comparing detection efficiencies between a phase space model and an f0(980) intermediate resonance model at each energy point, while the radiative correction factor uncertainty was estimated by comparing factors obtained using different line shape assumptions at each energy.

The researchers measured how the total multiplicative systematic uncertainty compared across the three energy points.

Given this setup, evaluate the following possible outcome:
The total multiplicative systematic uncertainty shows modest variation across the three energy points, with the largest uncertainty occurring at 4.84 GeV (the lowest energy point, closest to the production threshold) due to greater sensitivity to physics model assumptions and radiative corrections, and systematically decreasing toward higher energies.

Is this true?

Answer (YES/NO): NO